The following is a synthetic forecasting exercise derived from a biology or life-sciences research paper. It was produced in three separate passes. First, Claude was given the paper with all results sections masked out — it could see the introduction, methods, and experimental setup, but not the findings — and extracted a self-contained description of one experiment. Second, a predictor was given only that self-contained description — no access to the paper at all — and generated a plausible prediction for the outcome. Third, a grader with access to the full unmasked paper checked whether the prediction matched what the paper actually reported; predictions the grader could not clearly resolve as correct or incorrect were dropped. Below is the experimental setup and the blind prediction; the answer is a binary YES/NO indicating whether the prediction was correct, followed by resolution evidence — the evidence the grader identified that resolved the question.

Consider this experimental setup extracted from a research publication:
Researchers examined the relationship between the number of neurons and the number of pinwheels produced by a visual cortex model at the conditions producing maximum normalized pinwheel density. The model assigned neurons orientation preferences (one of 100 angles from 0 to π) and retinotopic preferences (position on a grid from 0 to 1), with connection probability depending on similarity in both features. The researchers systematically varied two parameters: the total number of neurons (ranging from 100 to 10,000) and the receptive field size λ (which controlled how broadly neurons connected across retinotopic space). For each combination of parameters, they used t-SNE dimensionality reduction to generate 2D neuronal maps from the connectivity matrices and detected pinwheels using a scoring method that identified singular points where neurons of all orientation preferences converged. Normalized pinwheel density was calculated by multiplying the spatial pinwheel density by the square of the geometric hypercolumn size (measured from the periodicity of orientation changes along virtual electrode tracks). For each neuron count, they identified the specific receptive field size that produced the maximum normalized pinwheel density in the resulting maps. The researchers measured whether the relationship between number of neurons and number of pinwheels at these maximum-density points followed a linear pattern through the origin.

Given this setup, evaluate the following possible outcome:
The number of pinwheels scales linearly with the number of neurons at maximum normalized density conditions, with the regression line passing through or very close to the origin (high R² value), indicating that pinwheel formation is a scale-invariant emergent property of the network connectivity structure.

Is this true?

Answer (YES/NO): YES